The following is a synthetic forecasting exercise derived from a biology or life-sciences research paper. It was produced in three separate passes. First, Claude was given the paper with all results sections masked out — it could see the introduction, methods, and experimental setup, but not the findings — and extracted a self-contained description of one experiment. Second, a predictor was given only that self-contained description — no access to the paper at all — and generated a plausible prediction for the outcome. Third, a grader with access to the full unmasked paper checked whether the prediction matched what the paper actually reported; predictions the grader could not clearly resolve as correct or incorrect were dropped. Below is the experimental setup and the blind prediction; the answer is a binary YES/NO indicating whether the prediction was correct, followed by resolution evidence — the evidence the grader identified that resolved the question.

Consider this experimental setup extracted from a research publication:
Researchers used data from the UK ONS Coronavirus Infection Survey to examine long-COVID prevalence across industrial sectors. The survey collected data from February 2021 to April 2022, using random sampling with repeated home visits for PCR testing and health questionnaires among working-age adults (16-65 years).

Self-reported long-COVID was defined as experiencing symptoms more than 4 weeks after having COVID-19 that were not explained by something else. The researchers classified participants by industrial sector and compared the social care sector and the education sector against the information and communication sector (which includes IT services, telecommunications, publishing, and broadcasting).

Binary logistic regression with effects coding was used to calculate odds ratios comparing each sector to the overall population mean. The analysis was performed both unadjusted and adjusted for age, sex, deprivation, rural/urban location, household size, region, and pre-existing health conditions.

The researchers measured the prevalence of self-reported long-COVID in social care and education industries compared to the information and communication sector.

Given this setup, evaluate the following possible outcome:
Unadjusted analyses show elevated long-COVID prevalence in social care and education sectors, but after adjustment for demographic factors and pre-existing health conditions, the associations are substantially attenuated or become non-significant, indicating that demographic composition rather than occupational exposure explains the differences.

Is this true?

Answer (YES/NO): NO